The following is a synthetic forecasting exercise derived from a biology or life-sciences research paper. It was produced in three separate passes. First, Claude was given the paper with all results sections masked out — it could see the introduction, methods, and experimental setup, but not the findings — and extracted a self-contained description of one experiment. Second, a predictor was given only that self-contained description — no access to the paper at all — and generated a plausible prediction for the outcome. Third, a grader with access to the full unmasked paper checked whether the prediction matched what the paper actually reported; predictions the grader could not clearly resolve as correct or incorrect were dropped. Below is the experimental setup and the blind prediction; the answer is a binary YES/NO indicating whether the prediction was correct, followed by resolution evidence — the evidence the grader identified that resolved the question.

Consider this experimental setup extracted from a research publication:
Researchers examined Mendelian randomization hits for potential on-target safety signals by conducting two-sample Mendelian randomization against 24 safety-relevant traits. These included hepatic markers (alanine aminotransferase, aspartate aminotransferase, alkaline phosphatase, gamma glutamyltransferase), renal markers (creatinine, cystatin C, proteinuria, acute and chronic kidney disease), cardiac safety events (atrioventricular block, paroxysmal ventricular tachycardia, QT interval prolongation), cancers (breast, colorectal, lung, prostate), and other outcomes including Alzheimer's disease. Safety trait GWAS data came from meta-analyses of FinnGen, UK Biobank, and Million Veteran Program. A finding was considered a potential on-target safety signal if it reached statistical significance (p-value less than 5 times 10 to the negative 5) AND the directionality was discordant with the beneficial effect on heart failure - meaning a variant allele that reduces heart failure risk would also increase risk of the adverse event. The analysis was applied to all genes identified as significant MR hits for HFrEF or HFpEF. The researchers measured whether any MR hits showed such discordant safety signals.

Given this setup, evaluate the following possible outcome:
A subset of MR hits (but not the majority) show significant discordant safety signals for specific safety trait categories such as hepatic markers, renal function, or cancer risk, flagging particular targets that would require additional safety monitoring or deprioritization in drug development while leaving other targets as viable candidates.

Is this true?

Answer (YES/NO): YES